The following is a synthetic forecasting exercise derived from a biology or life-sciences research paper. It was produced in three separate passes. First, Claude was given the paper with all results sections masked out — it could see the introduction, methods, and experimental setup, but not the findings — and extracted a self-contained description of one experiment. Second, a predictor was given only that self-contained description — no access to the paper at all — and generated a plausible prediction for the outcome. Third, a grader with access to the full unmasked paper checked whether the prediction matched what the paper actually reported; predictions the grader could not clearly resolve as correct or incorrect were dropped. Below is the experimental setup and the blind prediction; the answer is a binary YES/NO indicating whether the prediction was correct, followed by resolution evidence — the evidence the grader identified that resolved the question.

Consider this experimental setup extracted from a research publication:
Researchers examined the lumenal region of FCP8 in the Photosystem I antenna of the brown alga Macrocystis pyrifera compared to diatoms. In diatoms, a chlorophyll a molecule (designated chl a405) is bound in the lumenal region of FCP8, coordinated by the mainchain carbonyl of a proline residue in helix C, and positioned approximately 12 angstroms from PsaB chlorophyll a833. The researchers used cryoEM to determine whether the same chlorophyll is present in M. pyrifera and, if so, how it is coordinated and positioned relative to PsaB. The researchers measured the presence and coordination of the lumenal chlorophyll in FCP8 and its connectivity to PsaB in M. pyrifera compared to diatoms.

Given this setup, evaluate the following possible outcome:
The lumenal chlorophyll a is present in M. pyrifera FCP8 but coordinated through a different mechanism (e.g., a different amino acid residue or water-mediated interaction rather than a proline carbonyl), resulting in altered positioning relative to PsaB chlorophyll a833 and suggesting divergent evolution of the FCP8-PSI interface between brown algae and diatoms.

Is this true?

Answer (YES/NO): NO